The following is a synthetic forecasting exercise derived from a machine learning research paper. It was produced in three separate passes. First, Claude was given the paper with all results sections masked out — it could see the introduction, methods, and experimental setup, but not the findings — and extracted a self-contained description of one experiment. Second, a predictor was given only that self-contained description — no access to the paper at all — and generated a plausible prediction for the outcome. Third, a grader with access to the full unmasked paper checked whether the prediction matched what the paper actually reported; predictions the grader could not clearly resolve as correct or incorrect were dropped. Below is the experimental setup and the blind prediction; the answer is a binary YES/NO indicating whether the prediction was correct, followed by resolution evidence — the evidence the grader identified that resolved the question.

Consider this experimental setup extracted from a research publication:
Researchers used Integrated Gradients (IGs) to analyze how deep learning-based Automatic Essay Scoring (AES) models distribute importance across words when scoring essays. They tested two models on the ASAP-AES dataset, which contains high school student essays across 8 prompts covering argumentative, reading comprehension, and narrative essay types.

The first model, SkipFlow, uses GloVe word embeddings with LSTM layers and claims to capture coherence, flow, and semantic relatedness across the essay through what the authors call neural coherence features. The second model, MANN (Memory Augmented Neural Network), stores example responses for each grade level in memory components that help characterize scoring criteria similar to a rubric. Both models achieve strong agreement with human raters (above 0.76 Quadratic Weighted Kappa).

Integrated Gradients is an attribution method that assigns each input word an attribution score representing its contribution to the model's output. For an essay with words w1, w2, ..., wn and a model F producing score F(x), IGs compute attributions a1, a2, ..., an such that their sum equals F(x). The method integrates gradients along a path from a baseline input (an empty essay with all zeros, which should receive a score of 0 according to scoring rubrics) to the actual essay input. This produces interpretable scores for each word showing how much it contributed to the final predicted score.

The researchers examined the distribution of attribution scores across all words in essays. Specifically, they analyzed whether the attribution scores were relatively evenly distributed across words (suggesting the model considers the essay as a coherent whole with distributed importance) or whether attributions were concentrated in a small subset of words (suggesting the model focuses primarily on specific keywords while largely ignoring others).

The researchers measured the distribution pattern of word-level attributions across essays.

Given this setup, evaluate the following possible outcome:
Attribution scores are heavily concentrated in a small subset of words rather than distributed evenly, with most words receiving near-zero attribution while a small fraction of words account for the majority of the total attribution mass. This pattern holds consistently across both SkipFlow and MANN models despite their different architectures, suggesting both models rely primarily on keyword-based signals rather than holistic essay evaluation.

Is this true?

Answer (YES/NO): YES